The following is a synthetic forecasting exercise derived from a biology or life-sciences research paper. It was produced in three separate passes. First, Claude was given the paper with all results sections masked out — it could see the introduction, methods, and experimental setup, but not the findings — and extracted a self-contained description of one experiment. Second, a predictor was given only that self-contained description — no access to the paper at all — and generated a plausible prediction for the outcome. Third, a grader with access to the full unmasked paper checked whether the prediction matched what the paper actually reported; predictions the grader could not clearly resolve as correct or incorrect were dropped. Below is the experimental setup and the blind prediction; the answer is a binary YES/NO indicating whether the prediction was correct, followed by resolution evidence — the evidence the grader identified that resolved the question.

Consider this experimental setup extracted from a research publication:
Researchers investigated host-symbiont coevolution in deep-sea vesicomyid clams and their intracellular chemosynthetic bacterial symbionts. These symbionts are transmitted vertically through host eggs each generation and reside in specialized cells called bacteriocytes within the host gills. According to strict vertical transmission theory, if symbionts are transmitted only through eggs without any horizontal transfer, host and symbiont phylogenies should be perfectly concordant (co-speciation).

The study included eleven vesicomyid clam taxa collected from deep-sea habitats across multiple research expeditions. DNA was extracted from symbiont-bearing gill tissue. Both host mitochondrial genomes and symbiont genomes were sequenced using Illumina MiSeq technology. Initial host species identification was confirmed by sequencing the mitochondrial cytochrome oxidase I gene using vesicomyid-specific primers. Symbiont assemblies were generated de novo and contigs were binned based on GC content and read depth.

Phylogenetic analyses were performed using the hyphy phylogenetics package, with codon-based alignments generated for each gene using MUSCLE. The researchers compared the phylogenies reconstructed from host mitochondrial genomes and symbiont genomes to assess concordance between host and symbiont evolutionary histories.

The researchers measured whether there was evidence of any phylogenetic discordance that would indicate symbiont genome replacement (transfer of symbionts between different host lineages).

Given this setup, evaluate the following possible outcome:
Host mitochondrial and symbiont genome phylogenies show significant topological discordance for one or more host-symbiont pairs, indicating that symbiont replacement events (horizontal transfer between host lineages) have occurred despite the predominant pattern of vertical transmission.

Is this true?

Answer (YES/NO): YES